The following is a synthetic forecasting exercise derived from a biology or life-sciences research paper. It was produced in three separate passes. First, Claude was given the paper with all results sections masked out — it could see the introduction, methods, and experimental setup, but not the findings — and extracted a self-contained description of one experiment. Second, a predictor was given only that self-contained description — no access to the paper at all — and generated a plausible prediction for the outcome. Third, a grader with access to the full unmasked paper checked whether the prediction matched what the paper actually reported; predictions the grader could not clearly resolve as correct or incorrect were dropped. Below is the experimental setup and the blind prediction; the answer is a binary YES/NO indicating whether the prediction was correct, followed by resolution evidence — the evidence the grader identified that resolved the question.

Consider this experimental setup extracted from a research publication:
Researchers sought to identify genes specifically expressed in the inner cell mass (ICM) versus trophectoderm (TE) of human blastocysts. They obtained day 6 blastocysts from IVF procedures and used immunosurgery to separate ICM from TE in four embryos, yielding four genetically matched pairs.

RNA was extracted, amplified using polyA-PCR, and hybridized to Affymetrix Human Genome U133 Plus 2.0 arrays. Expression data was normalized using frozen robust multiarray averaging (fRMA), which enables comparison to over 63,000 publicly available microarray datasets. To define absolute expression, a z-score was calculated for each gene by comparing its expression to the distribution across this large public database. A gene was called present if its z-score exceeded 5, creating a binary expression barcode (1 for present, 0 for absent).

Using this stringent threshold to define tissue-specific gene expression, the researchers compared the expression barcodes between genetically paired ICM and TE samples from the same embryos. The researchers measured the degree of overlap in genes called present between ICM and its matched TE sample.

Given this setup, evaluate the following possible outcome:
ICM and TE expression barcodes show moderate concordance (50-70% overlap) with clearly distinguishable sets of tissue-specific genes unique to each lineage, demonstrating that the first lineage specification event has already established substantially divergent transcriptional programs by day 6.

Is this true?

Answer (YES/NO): YES